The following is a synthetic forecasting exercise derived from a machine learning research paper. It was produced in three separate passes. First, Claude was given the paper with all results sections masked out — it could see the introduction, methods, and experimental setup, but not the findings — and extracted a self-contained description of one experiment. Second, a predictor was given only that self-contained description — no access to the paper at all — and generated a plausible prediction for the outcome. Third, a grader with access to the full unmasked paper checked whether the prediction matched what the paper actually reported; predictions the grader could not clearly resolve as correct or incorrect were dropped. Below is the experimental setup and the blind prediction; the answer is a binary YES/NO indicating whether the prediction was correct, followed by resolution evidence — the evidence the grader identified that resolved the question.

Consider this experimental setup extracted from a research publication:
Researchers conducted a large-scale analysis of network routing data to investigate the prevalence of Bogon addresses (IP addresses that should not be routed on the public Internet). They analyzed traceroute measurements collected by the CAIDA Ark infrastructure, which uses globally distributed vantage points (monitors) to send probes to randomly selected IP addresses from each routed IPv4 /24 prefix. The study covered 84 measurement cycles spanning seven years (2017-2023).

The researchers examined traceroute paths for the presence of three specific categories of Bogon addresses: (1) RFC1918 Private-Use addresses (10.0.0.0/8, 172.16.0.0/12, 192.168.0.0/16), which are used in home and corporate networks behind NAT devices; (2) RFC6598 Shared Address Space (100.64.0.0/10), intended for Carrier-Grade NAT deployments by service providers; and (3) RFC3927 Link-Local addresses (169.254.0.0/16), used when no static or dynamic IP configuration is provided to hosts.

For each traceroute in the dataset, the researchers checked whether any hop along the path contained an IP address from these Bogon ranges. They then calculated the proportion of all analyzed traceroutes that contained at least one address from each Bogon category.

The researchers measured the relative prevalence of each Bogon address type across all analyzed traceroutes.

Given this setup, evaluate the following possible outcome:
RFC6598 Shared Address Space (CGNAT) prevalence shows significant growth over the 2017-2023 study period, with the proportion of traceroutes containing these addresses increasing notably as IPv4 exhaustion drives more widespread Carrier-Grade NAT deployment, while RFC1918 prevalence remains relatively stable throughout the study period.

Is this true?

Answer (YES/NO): NO